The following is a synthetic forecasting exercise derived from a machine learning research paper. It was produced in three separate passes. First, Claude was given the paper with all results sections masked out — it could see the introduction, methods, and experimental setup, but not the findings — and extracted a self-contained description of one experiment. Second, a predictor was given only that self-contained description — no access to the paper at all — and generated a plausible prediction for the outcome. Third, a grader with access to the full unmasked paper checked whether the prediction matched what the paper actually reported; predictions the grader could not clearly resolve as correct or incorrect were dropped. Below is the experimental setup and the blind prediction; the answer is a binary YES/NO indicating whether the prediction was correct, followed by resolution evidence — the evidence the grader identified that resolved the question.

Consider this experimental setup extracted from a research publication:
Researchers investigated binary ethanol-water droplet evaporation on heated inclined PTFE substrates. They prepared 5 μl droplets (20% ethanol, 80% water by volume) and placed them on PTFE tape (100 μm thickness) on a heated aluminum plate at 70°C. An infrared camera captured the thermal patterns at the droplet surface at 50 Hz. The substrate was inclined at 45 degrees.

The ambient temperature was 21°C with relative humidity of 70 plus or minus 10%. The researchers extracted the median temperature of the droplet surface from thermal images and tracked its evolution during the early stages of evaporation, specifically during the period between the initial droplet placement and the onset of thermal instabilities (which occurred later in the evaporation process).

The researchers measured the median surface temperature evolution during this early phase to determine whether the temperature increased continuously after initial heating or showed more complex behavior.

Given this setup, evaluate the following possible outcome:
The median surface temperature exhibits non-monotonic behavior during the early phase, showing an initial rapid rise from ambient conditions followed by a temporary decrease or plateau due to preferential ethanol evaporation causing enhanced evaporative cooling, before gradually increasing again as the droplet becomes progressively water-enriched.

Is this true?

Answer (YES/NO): YES